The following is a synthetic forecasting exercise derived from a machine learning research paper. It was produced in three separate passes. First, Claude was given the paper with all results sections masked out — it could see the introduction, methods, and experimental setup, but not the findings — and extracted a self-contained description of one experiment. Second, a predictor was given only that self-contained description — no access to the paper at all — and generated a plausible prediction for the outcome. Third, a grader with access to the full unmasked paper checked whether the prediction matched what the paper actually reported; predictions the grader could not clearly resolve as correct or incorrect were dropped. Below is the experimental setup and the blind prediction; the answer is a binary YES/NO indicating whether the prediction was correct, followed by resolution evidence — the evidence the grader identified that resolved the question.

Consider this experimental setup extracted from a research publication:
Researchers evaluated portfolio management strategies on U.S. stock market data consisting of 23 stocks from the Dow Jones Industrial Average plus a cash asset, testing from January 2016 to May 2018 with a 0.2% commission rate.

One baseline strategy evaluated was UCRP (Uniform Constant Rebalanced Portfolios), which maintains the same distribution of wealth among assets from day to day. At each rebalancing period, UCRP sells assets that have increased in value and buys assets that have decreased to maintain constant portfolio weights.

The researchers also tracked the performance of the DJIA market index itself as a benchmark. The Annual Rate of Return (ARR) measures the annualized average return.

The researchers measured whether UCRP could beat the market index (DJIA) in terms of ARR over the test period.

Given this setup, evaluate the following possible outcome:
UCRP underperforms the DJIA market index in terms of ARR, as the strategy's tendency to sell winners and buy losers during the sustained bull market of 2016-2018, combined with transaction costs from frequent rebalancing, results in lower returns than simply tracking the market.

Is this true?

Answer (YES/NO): YES